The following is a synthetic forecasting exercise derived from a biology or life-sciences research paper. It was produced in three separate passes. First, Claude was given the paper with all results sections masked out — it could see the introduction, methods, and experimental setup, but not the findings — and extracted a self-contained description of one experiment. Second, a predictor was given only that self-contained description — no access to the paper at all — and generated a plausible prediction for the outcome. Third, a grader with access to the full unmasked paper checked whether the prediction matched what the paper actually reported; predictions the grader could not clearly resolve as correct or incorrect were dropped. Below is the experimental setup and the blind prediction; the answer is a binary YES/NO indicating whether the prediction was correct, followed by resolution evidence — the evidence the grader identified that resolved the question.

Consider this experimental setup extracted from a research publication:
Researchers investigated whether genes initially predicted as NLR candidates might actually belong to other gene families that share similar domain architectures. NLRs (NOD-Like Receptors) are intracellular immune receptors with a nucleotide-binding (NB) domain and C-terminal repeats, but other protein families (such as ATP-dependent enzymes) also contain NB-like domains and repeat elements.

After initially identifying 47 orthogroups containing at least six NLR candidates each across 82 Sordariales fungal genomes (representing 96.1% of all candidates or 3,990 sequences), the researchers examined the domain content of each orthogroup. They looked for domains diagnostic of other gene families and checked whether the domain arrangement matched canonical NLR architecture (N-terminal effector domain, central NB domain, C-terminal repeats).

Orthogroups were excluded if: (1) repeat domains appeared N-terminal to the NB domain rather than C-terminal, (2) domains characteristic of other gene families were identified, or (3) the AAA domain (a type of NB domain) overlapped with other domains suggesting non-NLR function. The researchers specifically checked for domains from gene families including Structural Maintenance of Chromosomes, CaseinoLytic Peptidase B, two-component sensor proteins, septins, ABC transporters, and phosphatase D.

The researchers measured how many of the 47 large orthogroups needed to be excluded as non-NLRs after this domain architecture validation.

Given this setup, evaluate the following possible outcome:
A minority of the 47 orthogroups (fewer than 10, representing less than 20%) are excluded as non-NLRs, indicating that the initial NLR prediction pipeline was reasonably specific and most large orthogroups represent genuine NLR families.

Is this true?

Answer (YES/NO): NO